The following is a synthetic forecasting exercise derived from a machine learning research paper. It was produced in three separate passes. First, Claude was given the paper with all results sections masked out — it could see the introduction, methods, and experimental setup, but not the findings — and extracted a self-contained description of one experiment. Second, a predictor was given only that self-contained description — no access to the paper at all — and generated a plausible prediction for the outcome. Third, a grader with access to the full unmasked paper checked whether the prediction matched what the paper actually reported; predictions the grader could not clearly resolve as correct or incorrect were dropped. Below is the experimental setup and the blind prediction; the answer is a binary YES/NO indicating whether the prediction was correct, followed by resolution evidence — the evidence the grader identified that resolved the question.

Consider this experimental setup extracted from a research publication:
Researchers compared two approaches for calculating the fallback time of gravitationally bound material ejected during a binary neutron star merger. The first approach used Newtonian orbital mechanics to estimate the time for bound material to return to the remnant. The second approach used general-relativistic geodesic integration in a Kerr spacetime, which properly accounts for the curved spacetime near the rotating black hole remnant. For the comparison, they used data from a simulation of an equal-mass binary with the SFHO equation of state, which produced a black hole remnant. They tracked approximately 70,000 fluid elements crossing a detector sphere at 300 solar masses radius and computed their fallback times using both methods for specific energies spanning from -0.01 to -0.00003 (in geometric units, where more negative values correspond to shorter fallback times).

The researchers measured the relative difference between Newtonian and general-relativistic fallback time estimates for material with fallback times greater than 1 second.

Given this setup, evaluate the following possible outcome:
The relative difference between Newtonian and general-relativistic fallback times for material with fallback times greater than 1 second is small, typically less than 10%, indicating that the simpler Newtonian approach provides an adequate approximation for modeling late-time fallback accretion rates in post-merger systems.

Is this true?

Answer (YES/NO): YES